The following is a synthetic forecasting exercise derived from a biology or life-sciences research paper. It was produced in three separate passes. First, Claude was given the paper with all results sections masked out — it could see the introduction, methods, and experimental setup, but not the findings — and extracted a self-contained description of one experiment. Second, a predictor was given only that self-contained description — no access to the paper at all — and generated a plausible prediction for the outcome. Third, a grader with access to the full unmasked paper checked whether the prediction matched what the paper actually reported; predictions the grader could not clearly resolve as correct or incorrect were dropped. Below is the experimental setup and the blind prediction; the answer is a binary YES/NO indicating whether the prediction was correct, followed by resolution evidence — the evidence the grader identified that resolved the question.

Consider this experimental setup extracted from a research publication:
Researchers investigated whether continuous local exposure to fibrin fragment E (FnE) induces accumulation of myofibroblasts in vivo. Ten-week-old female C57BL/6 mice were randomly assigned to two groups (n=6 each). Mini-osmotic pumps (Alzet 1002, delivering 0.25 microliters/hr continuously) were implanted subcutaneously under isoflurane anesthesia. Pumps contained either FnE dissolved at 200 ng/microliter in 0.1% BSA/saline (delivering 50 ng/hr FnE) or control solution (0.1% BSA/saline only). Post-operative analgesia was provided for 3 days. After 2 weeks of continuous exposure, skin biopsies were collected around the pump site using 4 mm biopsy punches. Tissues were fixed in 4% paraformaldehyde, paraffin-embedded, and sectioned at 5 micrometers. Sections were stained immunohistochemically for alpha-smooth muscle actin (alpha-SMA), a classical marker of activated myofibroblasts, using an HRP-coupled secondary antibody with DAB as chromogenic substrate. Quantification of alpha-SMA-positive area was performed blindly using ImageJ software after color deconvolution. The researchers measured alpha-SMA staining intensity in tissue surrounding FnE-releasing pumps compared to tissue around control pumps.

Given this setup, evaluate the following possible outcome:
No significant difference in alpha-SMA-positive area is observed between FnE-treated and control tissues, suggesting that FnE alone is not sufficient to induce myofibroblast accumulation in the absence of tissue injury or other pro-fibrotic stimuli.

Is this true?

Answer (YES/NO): NO